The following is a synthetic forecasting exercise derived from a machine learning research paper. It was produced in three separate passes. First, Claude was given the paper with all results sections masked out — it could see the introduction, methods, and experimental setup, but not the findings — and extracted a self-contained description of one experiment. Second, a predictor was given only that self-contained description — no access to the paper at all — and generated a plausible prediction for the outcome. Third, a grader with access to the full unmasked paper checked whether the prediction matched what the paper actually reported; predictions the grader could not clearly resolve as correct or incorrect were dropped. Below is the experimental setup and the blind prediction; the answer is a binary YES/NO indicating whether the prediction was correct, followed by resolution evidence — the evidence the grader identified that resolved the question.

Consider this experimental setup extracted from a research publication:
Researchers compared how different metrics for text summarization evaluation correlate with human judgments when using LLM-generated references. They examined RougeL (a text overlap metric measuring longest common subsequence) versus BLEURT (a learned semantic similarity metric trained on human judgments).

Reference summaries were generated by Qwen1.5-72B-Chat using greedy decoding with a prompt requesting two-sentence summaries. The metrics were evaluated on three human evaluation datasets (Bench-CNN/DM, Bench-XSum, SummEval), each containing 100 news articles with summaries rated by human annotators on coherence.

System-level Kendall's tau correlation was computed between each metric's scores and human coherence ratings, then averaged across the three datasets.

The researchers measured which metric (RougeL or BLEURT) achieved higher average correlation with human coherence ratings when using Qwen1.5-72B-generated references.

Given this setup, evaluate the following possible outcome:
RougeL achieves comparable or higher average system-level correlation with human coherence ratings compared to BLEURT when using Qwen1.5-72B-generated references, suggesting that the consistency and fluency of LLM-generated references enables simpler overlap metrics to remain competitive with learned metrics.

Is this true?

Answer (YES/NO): NO